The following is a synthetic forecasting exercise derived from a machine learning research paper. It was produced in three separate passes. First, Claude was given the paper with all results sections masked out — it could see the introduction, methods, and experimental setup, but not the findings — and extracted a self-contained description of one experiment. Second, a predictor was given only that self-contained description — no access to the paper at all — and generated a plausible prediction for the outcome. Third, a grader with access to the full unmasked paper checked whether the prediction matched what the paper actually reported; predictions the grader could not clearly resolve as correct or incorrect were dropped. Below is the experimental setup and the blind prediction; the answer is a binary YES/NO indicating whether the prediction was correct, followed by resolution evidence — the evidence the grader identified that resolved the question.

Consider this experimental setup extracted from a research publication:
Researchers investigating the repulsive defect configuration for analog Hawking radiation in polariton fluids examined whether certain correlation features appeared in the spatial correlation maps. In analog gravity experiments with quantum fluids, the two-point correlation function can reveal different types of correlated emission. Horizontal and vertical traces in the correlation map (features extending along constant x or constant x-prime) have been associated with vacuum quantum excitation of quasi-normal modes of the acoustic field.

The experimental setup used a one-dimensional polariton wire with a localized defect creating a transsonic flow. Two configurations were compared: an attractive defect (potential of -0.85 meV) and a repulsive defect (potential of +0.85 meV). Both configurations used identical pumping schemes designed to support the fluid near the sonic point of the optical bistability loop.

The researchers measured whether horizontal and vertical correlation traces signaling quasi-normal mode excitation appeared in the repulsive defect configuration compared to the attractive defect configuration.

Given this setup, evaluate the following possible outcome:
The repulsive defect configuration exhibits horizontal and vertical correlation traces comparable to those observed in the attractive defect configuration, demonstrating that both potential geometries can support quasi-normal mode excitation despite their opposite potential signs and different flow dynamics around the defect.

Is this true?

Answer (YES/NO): NO